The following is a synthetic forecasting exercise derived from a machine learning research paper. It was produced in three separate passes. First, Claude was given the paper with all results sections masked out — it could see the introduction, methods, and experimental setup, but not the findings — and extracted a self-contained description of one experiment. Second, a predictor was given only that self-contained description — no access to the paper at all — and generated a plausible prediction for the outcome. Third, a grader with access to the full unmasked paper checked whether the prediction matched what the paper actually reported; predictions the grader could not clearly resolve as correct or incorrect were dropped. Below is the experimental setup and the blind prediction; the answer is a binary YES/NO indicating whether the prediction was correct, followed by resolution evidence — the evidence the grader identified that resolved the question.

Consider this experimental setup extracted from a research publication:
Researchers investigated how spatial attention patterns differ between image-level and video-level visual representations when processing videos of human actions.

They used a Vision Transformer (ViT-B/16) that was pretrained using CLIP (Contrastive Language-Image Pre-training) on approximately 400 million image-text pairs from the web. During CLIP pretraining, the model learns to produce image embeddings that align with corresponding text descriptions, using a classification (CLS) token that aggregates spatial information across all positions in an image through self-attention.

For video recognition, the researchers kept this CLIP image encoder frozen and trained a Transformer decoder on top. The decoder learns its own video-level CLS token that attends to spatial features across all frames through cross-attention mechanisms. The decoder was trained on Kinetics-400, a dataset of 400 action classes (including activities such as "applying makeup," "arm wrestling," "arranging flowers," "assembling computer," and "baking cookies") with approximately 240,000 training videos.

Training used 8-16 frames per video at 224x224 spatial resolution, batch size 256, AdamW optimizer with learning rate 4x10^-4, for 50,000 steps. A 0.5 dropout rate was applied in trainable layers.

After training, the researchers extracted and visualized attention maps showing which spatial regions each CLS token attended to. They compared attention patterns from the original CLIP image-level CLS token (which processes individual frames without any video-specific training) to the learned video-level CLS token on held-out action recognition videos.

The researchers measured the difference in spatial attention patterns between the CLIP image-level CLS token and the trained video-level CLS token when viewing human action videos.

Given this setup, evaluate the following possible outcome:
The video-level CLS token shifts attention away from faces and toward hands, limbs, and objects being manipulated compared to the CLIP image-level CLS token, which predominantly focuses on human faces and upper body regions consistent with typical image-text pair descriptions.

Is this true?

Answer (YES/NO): NO